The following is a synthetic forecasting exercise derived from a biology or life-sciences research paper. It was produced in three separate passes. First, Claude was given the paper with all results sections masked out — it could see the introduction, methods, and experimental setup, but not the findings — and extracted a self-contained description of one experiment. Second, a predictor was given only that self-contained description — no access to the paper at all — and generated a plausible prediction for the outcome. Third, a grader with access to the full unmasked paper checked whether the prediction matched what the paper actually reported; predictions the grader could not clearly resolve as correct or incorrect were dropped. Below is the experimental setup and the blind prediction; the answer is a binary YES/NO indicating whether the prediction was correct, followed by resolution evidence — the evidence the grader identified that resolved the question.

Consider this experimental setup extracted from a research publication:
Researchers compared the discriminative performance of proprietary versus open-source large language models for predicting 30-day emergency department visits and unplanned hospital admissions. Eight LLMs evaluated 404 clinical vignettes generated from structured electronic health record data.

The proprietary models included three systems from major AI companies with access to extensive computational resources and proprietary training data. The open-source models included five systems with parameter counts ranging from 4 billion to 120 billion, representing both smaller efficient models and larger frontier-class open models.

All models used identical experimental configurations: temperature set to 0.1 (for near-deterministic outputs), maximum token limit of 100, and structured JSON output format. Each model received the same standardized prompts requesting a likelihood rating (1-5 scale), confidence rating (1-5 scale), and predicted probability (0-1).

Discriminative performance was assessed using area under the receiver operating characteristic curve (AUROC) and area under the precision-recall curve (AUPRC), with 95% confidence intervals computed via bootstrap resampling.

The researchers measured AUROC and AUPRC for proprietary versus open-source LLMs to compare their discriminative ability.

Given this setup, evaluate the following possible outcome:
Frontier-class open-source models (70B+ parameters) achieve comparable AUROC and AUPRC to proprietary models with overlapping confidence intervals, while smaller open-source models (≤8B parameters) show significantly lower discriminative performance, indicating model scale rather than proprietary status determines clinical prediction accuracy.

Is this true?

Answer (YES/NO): NO